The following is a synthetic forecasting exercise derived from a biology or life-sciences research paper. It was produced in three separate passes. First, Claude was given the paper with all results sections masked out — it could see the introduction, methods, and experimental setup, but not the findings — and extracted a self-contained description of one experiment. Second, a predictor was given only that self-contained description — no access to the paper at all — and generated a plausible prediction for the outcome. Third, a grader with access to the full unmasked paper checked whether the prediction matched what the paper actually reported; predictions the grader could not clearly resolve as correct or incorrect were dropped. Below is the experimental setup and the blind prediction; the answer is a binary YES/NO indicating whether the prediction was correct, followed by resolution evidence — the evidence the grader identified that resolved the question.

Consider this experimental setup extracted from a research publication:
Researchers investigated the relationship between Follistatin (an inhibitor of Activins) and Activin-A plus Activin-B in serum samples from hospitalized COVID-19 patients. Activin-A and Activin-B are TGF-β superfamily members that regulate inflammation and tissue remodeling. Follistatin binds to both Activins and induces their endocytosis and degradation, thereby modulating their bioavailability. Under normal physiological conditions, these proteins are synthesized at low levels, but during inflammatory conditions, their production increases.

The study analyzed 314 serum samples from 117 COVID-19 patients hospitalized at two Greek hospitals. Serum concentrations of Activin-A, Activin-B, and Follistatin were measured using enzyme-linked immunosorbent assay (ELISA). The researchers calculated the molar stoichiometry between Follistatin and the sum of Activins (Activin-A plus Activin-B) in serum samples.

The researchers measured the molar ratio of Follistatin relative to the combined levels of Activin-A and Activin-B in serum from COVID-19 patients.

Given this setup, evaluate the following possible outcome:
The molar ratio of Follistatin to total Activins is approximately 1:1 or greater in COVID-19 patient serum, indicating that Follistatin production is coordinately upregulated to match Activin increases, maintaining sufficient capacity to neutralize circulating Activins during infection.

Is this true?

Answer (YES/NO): YES